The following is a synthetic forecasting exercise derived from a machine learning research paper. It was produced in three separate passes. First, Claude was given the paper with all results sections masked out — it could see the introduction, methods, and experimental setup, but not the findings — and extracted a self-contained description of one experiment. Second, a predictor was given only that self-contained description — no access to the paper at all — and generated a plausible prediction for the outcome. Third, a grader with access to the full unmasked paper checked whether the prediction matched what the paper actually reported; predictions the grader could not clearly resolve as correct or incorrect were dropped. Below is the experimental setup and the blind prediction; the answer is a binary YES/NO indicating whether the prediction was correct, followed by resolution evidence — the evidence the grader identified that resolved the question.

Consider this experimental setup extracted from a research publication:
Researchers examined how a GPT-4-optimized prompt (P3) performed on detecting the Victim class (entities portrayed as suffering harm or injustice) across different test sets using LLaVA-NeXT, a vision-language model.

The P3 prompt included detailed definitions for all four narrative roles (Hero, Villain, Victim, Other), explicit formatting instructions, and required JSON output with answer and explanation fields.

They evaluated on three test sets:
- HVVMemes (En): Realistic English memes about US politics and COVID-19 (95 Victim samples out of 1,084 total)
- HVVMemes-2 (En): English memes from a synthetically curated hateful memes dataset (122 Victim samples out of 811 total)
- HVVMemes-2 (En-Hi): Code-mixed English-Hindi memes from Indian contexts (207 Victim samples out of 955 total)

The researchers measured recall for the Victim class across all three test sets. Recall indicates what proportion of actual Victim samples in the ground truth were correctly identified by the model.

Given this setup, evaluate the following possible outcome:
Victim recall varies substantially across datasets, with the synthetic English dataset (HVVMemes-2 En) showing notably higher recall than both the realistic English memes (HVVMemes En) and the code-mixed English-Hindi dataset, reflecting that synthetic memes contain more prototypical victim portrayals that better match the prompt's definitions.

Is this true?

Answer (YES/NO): NO